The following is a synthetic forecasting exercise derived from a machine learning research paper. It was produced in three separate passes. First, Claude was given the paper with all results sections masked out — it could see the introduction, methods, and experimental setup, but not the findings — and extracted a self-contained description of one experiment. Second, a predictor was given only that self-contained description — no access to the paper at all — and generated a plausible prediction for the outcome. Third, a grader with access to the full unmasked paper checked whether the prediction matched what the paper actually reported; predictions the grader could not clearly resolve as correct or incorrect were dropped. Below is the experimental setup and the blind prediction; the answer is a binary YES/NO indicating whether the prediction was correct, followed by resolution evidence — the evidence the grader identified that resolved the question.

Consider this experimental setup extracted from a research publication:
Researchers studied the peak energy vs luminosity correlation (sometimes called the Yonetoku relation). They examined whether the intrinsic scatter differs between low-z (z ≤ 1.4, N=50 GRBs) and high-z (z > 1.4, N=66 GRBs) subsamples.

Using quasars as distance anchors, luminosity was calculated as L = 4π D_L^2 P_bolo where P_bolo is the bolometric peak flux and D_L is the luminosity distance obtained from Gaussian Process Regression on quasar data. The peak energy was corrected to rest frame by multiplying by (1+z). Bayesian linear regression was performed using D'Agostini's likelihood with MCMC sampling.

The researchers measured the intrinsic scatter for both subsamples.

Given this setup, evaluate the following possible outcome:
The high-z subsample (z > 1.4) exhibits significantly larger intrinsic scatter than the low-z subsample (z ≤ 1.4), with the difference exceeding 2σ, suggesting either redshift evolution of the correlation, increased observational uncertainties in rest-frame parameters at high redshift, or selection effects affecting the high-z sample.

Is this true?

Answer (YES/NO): NO